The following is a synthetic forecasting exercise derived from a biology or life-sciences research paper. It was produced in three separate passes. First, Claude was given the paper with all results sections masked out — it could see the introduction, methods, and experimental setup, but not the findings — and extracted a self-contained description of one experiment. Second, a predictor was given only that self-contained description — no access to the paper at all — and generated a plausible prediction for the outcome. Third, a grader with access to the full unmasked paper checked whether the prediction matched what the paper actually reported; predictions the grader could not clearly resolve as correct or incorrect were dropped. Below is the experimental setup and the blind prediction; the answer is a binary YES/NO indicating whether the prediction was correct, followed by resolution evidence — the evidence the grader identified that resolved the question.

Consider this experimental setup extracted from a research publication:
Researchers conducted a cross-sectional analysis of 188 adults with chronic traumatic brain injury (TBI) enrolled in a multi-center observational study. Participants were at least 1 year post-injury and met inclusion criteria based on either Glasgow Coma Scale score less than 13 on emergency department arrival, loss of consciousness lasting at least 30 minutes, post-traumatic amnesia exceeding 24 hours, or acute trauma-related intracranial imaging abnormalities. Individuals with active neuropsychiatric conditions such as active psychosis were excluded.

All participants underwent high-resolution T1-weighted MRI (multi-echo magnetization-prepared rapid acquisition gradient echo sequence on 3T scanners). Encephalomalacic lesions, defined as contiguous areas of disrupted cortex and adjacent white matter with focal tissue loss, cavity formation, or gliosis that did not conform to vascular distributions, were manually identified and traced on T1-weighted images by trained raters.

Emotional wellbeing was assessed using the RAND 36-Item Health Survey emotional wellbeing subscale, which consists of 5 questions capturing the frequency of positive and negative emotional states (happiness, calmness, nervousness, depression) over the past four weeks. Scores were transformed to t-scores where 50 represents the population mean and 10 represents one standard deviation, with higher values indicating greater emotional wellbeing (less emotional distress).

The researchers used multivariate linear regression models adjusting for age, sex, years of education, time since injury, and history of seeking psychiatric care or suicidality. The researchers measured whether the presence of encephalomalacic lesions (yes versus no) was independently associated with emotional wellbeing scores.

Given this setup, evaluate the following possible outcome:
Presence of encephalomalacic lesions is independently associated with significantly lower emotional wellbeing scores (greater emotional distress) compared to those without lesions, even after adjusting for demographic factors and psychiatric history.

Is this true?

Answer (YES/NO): NO